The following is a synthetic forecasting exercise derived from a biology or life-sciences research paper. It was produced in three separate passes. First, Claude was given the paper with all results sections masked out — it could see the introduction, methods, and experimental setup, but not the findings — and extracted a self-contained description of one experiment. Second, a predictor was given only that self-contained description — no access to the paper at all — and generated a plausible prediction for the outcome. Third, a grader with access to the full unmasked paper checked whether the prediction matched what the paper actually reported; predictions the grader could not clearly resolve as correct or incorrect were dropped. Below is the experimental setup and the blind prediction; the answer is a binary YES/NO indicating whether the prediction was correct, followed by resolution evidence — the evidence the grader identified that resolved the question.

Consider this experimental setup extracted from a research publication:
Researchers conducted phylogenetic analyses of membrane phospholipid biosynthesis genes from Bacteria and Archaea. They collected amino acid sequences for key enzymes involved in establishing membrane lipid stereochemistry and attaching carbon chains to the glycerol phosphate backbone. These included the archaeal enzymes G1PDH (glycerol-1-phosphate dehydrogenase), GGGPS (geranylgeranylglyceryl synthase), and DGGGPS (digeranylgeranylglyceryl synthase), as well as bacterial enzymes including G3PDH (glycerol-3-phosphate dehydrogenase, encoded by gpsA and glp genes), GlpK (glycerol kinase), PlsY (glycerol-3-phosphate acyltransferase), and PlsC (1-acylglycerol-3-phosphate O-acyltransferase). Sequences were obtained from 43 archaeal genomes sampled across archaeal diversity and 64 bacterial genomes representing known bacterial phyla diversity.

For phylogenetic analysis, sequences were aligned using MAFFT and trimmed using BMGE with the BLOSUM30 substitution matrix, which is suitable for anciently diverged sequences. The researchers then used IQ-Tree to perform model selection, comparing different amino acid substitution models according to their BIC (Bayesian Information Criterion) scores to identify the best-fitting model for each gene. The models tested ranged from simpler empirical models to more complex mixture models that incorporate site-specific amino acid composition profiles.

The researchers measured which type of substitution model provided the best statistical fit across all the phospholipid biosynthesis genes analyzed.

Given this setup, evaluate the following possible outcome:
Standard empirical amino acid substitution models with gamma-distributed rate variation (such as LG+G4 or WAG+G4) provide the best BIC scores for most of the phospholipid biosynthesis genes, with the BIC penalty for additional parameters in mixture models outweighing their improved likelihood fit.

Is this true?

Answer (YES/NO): NO